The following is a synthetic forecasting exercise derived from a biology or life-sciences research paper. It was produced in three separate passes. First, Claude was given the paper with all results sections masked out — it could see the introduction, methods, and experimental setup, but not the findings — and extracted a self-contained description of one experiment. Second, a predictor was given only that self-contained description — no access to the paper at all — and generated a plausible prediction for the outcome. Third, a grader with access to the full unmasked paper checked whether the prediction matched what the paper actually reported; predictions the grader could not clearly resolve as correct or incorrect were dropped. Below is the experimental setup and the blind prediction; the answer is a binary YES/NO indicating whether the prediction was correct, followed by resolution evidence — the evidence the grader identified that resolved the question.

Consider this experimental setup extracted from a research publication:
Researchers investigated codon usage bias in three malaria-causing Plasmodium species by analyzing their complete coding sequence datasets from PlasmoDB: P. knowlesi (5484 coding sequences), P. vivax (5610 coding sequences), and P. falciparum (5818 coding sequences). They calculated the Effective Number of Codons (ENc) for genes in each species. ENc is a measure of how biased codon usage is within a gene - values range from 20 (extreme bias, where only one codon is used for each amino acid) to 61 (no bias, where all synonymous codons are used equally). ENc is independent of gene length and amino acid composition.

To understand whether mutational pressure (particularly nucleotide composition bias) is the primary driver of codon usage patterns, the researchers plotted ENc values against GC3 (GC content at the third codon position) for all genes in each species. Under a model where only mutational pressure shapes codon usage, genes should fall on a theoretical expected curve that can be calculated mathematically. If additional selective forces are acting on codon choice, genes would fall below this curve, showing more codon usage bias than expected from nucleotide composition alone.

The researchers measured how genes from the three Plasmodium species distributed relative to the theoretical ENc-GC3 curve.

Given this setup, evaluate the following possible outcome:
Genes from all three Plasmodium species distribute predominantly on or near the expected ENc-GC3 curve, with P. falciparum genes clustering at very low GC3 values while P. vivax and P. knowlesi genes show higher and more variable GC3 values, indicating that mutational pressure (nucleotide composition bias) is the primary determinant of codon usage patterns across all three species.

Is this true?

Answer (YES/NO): NO